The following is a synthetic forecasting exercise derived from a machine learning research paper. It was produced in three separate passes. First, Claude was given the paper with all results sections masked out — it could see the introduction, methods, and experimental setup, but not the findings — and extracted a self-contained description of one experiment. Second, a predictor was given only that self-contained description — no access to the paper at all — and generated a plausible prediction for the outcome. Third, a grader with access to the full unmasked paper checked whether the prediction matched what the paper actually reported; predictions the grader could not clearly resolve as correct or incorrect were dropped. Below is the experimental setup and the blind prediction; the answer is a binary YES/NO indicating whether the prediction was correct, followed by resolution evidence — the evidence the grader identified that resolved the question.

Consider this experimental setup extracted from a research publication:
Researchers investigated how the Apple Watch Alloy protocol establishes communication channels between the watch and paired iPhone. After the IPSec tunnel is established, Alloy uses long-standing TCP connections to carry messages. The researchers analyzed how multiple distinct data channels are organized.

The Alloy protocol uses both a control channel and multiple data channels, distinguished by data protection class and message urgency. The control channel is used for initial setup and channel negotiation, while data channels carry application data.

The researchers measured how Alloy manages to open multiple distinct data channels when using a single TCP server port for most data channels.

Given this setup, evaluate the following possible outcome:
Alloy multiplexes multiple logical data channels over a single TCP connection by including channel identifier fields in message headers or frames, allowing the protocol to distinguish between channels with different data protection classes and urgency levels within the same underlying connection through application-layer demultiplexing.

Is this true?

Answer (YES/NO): NO